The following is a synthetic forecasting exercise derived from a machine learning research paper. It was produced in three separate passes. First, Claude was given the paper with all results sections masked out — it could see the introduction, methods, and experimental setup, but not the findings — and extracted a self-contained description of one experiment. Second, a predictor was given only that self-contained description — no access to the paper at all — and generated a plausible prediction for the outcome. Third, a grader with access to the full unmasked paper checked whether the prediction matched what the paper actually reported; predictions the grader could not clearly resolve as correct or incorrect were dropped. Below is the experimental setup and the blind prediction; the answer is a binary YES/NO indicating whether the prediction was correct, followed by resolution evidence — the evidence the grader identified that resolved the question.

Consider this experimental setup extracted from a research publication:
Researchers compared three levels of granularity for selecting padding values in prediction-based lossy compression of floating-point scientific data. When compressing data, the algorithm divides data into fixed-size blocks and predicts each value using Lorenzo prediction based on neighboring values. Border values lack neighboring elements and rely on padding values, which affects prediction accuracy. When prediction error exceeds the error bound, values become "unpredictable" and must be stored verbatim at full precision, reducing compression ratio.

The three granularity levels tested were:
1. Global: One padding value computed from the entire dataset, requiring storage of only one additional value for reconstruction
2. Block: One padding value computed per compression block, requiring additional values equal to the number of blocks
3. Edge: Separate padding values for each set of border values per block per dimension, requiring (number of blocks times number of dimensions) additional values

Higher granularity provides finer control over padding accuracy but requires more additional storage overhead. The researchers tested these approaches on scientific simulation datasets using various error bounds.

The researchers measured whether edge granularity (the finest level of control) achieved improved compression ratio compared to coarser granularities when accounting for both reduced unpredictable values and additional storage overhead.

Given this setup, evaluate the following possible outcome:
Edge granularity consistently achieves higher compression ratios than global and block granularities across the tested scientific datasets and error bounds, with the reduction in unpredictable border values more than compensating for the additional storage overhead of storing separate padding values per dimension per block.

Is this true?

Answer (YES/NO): NO